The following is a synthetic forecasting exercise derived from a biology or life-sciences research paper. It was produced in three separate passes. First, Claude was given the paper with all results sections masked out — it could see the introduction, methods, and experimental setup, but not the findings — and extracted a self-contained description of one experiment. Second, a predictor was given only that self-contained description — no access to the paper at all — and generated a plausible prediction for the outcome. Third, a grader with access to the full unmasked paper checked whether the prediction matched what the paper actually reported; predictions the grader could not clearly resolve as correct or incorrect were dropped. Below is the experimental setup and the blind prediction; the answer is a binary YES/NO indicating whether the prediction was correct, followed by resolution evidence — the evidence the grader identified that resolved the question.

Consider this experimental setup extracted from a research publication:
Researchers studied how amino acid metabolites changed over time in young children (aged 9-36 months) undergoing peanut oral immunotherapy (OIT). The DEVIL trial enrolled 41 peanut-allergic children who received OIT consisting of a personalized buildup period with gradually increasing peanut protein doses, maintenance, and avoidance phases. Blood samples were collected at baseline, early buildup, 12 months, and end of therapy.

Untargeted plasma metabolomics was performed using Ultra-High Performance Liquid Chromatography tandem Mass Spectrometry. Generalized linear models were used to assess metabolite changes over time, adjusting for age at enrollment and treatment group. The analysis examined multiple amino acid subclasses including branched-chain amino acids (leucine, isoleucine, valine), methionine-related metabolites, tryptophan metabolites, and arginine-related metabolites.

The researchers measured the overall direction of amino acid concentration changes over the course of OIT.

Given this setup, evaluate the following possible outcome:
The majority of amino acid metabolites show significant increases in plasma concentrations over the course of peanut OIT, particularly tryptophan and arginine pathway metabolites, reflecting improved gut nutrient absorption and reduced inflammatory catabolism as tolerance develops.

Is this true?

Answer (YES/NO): NO